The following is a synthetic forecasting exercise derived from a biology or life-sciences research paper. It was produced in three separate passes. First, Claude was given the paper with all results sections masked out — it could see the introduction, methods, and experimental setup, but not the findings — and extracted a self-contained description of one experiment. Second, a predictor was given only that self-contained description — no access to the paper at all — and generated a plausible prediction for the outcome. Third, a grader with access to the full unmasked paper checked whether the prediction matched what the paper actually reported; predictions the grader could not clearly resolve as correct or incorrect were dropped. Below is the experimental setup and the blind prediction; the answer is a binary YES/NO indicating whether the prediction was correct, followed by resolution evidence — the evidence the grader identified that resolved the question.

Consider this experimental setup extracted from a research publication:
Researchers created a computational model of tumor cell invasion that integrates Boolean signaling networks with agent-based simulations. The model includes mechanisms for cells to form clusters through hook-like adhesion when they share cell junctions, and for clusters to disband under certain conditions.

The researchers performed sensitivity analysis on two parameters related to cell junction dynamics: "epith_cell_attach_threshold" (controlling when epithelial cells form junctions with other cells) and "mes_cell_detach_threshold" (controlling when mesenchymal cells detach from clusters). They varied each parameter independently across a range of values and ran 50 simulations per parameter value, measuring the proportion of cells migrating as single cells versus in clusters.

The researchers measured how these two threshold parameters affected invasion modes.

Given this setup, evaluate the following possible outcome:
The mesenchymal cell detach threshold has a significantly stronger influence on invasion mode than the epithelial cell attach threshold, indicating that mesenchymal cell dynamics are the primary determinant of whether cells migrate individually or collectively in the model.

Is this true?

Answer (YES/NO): NO